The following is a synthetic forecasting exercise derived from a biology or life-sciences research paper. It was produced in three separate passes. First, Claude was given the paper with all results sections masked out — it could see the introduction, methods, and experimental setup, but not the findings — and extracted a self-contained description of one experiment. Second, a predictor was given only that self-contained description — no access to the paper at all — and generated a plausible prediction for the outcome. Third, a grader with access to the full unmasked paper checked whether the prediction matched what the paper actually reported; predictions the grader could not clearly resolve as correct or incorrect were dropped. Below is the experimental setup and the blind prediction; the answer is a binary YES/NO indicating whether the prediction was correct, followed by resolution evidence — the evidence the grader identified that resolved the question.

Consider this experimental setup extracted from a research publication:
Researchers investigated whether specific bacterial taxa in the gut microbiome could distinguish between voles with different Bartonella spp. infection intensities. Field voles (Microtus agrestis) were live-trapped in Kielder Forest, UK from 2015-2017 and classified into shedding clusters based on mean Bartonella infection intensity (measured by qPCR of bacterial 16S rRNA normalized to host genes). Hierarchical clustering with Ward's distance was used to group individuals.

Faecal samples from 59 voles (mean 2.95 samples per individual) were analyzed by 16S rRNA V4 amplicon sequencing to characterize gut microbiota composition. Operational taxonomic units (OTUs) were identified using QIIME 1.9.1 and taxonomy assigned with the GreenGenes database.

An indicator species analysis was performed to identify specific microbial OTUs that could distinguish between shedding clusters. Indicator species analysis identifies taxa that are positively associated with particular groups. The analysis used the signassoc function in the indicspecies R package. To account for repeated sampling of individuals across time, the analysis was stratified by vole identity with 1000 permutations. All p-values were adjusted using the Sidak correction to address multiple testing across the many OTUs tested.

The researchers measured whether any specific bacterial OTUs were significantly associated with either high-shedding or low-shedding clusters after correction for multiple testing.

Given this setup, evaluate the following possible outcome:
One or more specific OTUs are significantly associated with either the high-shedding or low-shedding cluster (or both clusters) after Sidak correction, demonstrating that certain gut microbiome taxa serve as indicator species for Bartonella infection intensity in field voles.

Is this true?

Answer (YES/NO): YES